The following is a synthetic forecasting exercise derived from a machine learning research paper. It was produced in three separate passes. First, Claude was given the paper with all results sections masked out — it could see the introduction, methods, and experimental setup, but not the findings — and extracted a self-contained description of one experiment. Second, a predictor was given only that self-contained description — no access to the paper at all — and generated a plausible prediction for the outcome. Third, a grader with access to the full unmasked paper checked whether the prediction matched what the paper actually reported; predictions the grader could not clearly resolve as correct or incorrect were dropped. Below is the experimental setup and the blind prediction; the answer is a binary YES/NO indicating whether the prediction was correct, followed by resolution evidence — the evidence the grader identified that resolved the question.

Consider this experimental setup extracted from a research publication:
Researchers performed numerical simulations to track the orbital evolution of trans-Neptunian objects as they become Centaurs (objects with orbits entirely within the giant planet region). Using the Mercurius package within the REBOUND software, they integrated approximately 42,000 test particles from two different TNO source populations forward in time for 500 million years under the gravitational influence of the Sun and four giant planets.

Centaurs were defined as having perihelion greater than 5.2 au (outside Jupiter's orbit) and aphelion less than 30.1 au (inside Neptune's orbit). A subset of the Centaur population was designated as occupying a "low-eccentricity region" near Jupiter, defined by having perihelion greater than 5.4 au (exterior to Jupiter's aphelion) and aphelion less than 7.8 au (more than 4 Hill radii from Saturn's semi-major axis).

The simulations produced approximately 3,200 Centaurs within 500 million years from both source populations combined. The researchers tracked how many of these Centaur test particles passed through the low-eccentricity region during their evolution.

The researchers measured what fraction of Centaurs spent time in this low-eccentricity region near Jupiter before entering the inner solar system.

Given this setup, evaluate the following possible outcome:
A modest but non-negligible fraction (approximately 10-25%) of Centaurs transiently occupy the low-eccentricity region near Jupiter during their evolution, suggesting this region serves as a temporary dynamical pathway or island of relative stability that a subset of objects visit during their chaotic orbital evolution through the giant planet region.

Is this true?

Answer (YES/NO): YES